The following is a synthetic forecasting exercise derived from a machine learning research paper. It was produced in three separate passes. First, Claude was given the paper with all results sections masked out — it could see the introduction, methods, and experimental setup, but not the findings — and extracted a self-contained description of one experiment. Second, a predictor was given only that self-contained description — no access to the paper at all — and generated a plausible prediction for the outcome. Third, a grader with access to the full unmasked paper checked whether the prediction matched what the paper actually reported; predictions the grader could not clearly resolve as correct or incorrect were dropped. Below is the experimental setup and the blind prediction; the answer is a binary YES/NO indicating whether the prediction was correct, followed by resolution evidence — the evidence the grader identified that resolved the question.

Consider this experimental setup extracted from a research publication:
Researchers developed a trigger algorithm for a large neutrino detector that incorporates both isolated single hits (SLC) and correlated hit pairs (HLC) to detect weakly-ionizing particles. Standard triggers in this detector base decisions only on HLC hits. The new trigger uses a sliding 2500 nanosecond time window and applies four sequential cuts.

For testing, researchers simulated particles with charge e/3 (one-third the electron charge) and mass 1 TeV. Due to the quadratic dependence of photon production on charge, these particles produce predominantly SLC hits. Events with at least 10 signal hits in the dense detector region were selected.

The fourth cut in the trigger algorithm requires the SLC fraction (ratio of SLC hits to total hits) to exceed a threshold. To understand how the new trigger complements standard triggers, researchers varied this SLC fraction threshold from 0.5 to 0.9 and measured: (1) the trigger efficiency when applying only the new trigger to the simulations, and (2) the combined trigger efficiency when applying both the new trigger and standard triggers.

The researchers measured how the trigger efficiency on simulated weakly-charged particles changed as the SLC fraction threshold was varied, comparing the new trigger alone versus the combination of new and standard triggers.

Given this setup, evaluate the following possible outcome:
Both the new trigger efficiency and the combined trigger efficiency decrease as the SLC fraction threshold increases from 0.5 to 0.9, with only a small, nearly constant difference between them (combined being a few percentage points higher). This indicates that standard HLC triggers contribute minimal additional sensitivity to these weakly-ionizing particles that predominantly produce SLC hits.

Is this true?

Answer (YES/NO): NO